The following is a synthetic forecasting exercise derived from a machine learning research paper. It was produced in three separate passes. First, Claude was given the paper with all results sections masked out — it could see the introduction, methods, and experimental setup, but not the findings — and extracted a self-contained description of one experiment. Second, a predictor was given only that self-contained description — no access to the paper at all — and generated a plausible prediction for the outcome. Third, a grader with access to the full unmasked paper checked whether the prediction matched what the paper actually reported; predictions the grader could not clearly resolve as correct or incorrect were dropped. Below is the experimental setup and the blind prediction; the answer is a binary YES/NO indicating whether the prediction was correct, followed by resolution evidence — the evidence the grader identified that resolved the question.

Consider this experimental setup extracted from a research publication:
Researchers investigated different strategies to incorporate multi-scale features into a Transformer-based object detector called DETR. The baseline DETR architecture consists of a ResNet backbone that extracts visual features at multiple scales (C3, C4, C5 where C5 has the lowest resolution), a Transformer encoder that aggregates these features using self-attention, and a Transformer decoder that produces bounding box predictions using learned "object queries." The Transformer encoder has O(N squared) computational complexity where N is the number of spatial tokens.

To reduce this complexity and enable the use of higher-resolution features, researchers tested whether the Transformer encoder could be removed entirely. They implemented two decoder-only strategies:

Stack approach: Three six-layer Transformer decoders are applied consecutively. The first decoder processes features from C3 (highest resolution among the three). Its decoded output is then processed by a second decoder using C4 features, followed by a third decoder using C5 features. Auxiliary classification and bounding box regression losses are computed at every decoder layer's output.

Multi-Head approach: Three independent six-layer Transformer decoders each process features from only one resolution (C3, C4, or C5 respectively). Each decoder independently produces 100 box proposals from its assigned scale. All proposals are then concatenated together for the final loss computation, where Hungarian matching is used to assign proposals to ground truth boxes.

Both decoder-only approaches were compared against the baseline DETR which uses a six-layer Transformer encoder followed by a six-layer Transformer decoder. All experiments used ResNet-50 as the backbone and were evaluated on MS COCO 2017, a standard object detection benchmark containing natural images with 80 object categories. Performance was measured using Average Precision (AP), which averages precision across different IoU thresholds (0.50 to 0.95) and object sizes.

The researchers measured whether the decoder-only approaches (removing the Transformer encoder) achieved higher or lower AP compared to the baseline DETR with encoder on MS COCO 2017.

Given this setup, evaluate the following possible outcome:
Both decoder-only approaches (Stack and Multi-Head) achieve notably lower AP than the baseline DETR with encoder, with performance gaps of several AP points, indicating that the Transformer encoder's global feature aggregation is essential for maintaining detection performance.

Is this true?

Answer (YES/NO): YES